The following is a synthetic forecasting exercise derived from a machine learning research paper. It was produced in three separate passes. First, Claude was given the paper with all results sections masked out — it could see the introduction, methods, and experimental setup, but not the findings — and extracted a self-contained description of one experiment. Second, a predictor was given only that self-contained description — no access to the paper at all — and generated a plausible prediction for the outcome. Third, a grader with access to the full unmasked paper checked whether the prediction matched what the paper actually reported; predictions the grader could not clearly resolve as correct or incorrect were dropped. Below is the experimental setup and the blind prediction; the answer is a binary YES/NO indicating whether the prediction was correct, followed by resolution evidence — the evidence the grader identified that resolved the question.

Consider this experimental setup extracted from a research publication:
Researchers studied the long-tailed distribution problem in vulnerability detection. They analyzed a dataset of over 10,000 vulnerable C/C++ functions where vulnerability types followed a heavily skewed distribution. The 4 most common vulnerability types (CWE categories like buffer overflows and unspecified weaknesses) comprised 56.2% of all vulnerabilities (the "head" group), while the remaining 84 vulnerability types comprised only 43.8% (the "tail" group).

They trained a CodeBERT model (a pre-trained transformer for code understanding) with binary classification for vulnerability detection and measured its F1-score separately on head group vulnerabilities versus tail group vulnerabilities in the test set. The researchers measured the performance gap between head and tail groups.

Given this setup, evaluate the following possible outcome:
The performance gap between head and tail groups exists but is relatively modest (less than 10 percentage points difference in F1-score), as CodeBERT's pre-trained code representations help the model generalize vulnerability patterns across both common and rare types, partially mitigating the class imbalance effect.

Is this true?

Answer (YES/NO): YES